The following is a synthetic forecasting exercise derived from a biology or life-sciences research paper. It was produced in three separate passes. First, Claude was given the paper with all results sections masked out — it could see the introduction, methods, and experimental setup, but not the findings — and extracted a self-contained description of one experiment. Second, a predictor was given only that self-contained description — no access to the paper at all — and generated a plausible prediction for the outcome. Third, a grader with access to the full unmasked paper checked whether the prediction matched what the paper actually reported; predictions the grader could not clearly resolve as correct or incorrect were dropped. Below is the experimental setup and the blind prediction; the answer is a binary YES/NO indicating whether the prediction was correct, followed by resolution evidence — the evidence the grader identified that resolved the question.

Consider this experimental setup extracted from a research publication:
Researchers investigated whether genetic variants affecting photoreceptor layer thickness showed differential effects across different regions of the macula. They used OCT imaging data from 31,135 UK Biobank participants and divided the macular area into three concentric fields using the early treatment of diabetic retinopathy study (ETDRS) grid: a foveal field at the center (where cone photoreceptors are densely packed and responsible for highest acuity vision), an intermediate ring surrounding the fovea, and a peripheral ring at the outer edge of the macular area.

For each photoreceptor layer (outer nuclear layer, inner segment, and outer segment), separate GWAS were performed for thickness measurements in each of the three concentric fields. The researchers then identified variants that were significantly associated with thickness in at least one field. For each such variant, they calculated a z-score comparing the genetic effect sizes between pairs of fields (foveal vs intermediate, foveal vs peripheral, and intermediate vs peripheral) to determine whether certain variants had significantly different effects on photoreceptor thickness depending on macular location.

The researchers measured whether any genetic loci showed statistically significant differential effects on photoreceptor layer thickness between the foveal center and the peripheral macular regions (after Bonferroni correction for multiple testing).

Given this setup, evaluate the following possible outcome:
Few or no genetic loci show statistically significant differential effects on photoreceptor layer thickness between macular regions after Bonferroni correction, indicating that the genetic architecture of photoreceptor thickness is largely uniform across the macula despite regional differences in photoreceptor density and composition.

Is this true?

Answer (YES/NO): NO